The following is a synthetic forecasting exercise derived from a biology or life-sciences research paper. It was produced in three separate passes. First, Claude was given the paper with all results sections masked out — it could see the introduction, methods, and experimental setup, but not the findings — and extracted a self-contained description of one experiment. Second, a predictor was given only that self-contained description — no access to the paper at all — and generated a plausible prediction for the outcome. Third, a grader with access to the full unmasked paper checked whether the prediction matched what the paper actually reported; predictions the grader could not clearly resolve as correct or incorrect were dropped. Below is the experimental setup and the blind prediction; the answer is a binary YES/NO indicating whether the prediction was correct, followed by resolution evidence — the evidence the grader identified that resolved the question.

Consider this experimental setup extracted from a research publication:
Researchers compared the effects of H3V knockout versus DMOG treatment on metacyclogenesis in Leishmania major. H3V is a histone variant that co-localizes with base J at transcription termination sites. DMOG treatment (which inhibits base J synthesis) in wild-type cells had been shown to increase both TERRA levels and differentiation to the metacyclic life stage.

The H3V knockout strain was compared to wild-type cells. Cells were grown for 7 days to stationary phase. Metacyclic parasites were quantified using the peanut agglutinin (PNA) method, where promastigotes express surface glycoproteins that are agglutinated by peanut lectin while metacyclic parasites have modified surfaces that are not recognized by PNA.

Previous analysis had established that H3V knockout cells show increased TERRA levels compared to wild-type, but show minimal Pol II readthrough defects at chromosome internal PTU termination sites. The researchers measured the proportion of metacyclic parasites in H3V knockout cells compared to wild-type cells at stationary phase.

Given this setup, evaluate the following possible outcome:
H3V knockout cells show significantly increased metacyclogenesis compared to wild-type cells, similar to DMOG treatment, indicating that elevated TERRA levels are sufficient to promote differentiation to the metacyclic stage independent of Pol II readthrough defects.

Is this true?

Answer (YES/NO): NO